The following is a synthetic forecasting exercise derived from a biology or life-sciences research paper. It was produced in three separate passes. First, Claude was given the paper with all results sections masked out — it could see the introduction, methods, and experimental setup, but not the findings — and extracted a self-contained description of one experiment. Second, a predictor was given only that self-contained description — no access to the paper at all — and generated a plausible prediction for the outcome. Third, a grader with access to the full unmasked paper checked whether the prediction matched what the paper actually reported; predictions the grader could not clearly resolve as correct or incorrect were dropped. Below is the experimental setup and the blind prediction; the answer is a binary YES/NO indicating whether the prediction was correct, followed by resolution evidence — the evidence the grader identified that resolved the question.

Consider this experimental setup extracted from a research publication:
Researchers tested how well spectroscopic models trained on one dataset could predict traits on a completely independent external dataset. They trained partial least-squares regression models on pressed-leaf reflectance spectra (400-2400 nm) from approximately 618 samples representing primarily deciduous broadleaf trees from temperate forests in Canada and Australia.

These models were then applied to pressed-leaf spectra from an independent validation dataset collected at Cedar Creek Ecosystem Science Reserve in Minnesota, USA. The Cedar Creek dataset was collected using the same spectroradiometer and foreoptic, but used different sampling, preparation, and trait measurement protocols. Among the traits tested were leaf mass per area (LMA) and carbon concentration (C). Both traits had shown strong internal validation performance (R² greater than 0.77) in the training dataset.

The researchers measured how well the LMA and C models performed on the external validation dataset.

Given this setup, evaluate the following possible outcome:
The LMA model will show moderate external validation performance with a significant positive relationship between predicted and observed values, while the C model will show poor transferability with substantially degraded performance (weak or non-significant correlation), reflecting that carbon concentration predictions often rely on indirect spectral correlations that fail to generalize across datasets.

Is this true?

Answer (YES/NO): NO